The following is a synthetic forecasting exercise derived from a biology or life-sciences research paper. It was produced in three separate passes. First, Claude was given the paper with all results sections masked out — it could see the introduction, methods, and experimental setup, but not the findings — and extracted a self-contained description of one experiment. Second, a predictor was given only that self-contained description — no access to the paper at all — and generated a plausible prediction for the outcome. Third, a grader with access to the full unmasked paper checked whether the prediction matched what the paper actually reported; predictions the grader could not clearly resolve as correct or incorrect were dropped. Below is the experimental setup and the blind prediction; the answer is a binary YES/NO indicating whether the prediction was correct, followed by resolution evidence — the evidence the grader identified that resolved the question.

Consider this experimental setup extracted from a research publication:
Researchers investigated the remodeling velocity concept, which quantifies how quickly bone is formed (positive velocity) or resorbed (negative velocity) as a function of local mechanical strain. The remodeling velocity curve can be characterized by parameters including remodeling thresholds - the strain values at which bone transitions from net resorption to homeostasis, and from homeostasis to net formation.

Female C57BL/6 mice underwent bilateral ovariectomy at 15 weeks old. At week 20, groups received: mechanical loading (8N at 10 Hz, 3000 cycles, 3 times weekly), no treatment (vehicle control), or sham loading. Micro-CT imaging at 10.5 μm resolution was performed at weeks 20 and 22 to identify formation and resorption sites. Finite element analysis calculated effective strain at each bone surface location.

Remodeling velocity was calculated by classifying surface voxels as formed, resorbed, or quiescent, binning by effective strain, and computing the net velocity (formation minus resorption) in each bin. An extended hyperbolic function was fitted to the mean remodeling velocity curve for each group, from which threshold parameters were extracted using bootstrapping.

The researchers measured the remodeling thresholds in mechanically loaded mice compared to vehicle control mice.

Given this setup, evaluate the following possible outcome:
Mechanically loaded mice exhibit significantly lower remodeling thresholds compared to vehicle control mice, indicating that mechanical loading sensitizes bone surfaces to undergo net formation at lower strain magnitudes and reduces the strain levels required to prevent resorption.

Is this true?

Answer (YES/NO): YES